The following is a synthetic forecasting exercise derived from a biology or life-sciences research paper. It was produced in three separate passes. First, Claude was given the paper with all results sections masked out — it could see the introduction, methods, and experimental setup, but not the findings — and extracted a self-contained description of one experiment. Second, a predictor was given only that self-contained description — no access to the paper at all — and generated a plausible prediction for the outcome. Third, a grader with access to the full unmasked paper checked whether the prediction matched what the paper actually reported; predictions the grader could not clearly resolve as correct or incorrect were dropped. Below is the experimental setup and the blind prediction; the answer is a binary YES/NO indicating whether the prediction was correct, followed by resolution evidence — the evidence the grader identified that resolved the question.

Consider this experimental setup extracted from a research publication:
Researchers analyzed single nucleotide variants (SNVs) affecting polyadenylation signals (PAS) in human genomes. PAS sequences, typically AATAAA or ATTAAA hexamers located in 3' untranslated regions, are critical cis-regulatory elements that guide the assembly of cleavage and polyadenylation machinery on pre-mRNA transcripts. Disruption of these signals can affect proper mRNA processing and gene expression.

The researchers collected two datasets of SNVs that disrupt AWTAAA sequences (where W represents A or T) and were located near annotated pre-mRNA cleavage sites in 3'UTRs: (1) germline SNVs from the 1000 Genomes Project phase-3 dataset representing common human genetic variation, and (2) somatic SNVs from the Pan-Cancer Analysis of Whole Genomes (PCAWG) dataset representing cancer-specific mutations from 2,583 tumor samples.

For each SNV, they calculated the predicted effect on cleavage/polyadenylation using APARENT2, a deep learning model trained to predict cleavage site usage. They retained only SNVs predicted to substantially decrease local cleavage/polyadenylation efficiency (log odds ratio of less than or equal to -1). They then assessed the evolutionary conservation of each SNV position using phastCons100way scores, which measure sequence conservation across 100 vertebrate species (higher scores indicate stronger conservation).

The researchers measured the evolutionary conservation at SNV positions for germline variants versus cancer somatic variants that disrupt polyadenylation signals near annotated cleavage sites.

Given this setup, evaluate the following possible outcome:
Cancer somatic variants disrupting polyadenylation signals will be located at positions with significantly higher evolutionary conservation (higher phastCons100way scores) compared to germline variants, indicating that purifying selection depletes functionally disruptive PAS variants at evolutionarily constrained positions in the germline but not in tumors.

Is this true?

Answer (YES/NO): YES